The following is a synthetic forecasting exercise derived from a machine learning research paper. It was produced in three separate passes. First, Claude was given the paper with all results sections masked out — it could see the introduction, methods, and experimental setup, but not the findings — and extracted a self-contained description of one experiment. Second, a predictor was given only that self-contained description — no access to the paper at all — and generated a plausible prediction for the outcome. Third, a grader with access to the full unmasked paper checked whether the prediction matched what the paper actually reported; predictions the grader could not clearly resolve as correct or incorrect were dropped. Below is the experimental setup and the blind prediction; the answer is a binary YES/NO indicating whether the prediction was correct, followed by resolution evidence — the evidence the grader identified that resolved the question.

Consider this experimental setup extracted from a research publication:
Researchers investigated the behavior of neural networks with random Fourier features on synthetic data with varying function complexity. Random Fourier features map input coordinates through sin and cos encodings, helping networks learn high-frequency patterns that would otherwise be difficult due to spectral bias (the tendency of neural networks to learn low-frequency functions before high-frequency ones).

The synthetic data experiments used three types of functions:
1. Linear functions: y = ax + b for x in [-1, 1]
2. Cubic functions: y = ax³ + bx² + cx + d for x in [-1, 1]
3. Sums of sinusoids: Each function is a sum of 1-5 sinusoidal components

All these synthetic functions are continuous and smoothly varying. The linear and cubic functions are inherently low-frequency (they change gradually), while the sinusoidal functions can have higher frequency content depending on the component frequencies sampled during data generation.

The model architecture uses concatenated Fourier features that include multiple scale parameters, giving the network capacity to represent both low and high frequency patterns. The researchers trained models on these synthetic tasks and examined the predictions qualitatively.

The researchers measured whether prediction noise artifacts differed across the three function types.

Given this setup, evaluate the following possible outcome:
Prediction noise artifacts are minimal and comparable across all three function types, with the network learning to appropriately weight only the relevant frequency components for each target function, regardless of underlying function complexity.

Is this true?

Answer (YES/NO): NO